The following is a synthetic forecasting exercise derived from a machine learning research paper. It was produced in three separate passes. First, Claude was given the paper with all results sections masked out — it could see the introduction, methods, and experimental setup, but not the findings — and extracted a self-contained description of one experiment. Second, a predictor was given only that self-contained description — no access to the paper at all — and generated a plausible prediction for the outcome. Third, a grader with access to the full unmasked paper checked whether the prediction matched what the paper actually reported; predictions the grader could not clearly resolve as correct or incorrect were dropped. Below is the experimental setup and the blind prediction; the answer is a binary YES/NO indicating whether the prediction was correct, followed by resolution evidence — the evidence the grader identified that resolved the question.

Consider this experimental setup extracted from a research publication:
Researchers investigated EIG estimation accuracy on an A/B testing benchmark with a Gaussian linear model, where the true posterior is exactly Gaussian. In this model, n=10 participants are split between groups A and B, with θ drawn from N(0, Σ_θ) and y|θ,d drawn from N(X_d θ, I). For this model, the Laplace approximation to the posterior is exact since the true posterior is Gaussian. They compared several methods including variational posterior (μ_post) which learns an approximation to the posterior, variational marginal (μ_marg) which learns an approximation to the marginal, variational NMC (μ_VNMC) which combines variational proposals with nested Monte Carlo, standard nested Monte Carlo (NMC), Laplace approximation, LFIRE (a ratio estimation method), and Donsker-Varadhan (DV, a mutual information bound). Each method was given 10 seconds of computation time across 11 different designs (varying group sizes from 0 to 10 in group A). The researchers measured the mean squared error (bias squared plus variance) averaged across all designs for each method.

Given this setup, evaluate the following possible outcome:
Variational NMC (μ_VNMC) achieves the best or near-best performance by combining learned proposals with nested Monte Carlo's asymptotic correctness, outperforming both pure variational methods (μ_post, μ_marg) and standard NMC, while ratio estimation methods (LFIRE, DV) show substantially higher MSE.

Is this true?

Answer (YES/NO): NO